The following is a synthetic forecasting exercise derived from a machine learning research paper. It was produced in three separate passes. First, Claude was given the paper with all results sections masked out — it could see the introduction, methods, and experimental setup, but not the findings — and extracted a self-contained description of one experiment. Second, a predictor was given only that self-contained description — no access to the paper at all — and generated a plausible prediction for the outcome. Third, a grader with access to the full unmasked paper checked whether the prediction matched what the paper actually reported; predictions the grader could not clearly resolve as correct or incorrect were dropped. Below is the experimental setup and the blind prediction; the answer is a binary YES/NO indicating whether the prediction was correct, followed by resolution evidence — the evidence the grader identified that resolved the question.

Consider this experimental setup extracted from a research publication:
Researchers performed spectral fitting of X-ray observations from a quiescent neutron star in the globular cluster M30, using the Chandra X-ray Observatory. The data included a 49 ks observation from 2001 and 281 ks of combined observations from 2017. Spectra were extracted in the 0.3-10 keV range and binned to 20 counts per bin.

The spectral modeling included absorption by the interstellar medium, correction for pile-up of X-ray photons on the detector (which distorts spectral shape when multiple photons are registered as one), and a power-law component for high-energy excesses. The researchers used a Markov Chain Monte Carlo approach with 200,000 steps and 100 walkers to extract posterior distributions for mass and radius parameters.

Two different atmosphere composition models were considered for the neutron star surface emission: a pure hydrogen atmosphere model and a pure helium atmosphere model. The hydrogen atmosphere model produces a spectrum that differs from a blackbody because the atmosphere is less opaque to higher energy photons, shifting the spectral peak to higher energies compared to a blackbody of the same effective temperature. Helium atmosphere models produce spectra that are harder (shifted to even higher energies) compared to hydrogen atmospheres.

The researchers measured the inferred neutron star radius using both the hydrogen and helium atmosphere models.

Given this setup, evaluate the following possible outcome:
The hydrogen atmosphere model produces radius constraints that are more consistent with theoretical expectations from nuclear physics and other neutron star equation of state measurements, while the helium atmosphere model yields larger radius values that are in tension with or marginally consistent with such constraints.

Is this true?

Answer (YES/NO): NO